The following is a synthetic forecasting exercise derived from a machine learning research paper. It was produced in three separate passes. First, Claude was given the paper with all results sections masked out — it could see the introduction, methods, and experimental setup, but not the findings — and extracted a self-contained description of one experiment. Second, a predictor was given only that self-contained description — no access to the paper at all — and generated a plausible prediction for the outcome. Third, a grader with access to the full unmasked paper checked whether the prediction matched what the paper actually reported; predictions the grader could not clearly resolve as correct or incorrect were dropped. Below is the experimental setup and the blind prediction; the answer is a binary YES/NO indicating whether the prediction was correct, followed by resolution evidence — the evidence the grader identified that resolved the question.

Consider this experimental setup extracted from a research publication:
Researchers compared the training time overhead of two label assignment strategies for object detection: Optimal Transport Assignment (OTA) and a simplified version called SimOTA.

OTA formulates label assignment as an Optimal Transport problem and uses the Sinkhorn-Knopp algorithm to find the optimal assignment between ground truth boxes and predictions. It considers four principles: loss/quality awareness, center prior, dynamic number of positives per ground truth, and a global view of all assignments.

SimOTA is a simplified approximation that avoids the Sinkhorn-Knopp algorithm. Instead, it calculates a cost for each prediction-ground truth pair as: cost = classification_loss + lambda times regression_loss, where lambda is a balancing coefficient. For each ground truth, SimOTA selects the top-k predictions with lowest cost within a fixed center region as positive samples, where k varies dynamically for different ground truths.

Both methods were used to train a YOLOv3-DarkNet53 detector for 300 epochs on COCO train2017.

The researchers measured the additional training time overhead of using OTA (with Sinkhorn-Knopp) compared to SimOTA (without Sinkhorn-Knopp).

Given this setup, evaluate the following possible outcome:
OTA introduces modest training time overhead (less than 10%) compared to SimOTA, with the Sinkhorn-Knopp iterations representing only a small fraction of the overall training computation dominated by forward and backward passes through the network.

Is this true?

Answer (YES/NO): NO